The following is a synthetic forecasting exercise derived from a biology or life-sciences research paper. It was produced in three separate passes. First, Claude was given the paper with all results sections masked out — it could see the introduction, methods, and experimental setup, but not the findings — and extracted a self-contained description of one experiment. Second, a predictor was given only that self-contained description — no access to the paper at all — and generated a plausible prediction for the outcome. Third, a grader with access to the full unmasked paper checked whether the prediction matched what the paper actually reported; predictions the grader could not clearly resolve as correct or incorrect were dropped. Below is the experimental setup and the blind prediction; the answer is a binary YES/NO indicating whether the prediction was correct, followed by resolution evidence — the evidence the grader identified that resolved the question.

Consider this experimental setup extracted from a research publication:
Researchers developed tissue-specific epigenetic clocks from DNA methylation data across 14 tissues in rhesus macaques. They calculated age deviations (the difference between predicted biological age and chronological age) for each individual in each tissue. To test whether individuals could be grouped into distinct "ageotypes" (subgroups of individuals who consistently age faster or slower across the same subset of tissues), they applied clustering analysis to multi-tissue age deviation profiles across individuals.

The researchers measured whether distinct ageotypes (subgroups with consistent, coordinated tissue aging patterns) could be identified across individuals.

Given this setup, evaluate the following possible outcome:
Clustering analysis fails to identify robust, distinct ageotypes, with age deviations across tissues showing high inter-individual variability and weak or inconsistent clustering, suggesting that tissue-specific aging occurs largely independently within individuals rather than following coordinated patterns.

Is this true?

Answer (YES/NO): NO